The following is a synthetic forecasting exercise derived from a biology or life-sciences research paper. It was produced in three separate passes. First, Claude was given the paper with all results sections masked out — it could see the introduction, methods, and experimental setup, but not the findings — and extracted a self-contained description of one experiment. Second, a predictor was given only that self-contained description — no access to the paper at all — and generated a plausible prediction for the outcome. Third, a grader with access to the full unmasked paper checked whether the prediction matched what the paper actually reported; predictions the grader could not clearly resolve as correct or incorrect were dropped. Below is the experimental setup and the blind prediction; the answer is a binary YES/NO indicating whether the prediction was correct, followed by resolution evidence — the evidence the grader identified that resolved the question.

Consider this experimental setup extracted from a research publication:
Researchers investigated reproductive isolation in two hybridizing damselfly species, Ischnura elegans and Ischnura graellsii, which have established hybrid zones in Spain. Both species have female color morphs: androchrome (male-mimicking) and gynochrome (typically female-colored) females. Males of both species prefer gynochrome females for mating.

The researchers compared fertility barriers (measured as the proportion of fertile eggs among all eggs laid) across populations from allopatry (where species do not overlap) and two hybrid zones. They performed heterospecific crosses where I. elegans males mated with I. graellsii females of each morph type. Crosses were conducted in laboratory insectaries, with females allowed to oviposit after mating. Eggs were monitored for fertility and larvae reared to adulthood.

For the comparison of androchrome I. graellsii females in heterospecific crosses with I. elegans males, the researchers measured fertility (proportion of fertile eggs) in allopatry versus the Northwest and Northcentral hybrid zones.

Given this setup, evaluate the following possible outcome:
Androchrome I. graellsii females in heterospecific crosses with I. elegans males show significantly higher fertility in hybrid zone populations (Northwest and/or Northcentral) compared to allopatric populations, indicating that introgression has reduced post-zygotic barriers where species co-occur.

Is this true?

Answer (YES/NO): YES